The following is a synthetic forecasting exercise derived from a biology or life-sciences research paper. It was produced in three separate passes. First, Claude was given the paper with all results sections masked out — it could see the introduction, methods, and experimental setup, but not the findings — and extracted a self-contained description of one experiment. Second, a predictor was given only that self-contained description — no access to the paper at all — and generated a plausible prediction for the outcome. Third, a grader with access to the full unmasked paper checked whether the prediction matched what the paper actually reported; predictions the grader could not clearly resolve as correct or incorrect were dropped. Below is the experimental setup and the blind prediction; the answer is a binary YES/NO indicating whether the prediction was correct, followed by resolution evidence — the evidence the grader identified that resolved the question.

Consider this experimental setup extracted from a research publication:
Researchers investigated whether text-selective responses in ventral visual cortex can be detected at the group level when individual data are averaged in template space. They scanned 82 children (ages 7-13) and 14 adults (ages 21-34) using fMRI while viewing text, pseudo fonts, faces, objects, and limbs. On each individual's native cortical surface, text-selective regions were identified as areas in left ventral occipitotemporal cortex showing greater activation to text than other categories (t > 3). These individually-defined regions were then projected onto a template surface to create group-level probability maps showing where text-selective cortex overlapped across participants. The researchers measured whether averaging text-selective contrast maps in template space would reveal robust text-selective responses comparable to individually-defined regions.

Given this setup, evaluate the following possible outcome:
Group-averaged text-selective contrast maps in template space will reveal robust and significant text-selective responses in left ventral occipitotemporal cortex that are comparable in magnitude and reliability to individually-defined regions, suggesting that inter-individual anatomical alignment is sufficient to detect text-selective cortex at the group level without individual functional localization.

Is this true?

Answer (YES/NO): NO